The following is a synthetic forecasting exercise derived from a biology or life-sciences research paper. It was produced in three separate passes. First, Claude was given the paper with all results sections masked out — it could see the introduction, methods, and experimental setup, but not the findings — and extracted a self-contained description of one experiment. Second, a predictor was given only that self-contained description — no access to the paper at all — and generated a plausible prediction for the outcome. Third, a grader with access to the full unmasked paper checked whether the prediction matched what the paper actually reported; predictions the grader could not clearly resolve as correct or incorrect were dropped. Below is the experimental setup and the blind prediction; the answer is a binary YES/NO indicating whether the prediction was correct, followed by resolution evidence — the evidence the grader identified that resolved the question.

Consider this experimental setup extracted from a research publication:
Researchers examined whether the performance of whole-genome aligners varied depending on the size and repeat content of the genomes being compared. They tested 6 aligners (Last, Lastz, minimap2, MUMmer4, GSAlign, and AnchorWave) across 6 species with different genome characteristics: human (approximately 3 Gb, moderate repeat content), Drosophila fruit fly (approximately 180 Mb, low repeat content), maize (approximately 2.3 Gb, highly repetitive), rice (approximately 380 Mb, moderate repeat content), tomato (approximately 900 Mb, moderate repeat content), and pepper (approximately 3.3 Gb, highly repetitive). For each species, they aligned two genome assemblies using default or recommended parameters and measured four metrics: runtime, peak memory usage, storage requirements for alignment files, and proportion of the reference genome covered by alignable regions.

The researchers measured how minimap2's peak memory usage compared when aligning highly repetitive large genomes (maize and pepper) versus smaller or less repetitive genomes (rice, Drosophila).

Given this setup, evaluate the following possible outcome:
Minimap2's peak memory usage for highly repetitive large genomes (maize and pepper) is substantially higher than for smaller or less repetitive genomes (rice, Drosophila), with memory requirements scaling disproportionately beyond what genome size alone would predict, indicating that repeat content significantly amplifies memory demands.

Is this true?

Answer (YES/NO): YES